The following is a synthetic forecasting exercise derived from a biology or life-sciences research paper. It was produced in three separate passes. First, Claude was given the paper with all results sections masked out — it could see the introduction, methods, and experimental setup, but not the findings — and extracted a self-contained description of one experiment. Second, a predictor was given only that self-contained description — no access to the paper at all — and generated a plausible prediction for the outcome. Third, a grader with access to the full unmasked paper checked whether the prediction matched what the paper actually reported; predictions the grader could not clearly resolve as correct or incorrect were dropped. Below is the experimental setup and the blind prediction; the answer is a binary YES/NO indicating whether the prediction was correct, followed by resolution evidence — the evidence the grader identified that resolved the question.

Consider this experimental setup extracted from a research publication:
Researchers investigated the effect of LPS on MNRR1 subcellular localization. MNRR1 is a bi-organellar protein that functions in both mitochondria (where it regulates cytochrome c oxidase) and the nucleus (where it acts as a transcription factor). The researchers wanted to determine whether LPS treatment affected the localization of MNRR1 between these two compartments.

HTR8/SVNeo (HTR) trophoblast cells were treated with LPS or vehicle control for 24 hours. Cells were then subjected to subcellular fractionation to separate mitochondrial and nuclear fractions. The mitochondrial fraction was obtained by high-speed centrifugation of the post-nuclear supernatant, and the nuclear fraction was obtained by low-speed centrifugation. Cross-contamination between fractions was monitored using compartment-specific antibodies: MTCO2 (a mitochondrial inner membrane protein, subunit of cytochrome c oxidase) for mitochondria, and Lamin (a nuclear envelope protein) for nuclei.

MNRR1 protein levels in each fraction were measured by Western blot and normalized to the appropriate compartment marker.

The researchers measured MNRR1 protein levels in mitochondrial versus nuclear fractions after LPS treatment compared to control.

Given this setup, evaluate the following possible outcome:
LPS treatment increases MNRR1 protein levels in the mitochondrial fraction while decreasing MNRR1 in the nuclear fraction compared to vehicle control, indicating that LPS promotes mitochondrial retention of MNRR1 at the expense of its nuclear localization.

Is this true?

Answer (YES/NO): NO